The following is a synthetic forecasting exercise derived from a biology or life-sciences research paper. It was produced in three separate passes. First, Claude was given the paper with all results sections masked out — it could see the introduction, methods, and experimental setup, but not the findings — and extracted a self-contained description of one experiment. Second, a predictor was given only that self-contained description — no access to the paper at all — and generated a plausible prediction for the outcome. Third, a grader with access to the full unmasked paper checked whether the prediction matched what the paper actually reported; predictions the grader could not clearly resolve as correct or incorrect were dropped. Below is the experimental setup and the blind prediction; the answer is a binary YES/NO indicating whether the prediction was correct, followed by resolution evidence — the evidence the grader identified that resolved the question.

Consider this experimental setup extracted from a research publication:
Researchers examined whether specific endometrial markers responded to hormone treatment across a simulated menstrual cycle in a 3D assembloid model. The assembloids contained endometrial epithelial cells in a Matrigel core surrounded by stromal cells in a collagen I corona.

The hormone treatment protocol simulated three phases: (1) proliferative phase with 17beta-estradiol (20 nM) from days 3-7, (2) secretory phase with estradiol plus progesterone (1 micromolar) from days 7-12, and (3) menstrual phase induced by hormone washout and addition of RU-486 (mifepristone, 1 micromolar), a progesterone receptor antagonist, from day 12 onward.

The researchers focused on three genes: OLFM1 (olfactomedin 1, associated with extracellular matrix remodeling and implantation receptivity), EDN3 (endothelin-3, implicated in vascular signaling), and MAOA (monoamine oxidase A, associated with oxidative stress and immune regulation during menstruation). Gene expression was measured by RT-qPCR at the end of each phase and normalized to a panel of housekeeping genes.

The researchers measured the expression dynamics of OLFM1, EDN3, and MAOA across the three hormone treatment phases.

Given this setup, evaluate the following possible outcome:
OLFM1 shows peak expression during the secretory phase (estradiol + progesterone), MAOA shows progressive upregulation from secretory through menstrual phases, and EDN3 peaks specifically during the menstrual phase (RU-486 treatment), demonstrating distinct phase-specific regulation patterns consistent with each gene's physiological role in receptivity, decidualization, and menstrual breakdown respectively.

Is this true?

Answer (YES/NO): NO